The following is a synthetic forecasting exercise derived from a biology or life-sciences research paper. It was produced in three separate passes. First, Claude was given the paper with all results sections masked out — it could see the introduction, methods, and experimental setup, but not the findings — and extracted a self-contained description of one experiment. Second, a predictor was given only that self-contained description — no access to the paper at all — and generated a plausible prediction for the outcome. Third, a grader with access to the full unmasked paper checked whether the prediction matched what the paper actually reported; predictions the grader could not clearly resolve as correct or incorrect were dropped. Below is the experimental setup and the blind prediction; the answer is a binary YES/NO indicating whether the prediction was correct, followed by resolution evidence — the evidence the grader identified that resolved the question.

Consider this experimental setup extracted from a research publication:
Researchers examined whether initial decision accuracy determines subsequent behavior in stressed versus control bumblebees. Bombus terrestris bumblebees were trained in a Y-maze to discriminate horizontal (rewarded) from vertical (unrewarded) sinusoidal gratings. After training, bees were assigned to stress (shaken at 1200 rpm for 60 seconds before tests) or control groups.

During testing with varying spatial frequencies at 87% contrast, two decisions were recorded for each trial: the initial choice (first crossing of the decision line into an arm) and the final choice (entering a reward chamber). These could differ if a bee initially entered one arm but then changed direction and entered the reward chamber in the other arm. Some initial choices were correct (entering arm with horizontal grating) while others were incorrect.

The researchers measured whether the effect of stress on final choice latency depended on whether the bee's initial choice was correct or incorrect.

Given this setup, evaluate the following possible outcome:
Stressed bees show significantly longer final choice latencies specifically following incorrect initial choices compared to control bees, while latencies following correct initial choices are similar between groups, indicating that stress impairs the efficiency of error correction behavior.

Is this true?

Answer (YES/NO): NO